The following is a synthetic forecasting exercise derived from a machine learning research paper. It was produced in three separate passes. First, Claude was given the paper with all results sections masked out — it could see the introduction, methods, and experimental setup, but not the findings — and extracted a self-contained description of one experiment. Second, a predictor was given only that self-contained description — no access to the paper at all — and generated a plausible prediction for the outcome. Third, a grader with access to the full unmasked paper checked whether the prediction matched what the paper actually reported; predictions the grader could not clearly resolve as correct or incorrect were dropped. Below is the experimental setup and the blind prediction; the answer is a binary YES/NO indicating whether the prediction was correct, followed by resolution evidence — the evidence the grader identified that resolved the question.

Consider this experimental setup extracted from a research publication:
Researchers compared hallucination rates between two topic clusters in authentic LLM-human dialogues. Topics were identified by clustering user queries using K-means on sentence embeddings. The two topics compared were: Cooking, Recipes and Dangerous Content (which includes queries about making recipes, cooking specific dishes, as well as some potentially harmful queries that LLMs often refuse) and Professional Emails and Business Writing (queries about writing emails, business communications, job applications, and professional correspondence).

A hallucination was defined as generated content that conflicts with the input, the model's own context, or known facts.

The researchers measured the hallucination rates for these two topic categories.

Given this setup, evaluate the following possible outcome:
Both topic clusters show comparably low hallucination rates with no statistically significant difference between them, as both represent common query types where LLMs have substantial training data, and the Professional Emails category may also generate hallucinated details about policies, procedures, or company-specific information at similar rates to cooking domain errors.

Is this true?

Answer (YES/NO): YES